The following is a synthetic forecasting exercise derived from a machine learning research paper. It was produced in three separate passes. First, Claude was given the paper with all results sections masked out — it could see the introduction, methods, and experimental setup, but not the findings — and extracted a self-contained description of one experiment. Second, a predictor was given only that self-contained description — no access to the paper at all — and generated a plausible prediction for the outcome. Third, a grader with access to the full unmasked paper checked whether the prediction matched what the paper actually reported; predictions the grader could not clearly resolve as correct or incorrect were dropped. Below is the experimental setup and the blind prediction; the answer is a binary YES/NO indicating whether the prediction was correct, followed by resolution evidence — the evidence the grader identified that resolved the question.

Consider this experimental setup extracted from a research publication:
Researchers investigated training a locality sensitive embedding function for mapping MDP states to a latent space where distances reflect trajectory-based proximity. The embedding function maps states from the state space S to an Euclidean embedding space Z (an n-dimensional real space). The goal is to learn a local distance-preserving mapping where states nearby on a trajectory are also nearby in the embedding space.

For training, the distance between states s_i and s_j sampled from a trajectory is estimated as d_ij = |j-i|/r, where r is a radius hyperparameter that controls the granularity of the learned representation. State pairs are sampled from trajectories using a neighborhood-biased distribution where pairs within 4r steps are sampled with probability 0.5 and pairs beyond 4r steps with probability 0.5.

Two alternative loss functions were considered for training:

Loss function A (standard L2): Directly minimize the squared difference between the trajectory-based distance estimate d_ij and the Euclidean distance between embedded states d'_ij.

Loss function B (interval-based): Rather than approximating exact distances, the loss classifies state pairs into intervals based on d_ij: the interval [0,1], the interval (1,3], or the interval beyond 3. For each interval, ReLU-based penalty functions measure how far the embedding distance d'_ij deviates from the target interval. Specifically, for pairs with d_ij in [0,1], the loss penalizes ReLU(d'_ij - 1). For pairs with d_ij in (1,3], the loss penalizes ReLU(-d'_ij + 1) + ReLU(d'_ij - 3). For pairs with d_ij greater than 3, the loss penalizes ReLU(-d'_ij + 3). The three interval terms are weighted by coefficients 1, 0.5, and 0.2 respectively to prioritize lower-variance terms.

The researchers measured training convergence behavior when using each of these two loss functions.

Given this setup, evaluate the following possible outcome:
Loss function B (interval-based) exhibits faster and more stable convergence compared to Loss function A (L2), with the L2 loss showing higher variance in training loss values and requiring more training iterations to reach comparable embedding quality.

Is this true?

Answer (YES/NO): NO